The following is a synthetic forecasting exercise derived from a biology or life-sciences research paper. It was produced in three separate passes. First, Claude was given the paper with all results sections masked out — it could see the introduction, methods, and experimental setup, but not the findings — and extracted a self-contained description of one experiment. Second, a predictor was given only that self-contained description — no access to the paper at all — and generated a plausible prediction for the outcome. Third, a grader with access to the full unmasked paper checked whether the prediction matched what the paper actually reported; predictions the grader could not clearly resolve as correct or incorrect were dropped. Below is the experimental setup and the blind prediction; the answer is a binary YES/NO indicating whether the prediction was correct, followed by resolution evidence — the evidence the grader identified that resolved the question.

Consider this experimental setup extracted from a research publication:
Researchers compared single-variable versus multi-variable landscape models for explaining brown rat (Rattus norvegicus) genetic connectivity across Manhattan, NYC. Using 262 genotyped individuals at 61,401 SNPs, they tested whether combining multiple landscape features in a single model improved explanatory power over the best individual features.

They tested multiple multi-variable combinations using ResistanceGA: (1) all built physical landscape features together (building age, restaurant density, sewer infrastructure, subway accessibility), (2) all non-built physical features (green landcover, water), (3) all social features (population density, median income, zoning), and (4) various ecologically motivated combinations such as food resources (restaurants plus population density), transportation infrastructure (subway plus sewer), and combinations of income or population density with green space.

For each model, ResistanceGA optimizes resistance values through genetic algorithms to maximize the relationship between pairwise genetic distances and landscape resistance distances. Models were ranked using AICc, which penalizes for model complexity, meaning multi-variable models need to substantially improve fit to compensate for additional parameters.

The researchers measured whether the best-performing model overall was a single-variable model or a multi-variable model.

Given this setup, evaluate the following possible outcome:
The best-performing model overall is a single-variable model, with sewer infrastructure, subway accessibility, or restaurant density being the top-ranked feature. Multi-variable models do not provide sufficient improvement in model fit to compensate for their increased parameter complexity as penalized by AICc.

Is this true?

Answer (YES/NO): YES